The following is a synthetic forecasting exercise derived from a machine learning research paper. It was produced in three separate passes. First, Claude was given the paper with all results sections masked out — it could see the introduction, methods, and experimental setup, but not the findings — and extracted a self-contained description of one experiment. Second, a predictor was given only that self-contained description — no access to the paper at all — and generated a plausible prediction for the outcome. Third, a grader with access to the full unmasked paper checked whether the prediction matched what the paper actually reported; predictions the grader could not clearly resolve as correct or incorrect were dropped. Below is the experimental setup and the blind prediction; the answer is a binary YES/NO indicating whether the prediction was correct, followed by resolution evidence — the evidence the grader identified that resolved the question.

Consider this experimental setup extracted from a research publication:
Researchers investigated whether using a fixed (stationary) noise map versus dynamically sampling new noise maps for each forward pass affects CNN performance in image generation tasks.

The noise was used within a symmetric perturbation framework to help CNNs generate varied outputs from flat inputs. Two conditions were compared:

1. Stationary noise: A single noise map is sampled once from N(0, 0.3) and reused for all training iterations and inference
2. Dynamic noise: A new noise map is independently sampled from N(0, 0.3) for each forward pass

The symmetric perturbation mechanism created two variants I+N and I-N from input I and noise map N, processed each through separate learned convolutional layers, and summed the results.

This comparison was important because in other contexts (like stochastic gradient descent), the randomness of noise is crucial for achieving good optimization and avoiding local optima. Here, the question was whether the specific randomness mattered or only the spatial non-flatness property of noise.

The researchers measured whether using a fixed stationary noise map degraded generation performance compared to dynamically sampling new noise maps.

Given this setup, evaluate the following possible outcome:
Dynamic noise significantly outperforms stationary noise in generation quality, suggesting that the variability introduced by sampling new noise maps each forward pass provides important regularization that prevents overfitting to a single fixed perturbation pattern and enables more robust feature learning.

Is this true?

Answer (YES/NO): NO